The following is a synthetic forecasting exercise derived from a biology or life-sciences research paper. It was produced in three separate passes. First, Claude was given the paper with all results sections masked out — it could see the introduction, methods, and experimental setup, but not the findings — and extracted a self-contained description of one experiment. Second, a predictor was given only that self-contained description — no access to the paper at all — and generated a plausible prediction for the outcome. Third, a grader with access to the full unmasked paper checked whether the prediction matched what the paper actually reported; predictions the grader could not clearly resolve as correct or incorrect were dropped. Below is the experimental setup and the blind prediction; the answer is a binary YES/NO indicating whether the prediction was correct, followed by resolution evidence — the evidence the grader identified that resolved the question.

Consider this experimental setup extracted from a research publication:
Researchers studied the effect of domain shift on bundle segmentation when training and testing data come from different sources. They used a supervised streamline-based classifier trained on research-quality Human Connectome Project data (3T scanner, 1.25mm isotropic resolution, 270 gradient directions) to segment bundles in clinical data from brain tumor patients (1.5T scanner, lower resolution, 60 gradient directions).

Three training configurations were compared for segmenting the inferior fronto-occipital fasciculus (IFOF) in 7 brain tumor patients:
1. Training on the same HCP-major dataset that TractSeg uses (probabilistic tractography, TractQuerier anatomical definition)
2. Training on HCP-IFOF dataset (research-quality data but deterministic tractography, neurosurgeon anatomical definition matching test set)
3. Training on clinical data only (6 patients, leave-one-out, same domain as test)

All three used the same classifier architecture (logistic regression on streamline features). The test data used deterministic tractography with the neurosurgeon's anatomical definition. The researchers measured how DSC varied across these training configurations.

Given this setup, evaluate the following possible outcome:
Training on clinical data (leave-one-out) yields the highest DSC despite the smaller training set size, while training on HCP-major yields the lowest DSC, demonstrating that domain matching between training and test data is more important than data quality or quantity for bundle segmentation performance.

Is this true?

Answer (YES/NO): YES